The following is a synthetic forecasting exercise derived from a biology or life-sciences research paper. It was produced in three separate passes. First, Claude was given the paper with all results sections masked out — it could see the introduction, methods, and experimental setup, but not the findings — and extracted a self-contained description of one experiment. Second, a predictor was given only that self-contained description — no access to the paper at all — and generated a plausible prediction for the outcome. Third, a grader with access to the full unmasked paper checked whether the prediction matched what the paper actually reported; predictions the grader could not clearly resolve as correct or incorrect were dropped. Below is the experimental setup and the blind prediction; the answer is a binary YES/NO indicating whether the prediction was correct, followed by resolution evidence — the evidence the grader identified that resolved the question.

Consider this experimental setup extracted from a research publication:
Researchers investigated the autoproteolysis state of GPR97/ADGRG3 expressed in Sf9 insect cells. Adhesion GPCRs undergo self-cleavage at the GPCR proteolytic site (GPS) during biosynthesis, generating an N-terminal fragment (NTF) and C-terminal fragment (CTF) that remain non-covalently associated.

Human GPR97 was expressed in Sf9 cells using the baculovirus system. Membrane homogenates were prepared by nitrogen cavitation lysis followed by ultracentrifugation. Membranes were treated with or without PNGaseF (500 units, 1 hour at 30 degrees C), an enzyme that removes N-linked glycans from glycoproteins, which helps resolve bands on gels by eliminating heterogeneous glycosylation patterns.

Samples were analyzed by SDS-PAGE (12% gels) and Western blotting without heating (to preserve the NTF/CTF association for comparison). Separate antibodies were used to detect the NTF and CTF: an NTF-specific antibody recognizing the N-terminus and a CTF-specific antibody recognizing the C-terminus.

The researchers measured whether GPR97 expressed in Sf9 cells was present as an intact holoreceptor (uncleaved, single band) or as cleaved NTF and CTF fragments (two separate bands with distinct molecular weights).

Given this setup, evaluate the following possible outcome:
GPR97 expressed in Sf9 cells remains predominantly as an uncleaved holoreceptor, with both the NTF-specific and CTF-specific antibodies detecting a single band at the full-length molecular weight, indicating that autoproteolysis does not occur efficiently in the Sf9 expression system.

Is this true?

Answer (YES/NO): NO